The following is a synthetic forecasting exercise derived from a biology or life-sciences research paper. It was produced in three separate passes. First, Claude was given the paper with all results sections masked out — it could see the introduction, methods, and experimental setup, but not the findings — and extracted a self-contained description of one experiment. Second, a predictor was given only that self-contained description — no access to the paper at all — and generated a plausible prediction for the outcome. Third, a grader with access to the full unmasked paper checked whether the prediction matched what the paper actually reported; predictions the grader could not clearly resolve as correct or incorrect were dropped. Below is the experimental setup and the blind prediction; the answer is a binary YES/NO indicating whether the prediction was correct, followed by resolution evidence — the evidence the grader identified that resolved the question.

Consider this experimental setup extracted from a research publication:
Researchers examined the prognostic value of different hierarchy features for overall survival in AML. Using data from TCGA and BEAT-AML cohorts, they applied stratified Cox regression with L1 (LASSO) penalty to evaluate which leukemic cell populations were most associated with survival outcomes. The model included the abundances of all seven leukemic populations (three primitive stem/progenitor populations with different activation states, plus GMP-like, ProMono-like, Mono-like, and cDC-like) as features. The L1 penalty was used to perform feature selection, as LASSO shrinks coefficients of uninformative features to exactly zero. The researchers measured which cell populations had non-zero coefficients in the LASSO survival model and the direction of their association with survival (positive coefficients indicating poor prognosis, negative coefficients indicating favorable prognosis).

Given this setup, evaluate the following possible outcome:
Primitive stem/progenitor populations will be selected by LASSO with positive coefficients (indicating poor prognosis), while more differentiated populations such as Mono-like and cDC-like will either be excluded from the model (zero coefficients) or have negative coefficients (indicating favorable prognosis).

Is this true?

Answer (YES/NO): YES